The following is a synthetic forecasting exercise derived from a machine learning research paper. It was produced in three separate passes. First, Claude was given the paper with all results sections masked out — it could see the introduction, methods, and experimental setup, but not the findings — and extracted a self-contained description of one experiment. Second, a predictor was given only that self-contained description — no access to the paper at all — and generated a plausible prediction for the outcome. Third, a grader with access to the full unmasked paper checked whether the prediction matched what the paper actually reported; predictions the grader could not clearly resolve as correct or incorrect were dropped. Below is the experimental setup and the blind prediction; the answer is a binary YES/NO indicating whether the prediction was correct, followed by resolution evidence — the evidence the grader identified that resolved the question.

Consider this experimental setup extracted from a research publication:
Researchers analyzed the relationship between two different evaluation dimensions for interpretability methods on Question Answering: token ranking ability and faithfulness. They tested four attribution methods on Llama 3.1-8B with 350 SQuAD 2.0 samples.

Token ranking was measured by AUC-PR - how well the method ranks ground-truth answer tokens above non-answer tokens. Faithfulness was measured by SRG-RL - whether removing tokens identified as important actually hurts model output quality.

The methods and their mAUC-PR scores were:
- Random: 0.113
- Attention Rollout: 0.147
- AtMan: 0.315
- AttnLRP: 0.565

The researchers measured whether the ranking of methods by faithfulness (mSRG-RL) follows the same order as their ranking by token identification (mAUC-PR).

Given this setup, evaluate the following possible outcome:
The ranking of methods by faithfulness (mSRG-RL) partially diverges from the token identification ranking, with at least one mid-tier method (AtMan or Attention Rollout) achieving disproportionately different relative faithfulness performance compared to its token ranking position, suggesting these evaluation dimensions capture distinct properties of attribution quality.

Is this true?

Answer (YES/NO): YES